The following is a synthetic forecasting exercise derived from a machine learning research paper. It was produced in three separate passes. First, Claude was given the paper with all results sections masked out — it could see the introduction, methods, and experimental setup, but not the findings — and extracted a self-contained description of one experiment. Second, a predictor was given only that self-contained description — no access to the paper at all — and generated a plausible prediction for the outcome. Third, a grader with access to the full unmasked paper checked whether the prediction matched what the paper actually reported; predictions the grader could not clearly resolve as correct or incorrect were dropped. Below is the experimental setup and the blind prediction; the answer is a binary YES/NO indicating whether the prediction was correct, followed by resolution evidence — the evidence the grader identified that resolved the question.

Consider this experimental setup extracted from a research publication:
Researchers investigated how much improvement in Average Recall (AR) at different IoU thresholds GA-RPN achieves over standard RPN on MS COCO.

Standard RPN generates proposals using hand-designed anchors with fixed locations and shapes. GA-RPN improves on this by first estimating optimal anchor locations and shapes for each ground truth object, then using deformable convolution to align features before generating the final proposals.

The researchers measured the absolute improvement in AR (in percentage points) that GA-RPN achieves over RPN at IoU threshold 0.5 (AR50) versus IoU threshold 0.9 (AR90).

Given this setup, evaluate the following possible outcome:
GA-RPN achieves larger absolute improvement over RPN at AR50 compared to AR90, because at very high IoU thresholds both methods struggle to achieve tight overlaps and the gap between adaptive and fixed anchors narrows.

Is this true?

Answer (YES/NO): NO